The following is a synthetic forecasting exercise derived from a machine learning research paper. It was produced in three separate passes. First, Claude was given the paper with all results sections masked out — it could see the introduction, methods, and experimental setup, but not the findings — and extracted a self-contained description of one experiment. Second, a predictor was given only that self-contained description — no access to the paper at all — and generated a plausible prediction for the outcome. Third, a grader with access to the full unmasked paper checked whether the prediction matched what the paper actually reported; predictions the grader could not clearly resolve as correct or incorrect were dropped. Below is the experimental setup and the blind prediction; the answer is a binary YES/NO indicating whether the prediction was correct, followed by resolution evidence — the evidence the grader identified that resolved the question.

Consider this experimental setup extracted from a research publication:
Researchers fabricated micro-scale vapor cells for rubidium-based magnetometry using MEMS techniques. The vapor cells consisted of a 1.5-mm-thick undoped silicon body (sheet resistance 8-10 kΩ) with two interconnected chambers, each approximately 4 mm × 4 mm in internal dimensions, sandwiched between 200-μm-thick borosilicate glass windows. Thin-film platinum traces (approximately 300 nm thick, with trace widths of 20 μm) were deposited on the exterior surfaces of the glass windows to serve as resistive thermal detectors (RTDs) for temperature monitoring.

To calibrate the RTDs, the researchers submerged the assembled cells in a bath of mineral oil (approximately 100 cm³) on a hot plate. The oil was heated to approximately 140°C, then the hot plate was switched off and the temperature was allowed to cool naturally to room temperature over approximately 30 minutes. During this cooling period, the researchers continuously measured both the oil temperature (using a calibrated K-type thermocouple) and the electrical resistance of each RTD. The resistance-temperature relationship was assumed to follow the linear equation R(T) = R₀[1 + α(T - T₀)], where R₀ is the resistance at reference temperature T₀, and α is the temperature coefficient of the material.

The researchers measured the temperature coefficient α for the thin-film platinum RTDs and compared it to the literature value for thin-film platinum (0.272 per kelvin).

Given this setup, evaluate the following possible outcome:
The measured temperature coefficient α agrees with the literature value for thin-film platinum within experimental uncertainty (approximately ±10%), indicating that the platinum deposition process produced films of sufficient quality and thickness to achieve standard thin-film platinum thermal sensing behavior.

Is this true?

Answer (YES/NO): YES